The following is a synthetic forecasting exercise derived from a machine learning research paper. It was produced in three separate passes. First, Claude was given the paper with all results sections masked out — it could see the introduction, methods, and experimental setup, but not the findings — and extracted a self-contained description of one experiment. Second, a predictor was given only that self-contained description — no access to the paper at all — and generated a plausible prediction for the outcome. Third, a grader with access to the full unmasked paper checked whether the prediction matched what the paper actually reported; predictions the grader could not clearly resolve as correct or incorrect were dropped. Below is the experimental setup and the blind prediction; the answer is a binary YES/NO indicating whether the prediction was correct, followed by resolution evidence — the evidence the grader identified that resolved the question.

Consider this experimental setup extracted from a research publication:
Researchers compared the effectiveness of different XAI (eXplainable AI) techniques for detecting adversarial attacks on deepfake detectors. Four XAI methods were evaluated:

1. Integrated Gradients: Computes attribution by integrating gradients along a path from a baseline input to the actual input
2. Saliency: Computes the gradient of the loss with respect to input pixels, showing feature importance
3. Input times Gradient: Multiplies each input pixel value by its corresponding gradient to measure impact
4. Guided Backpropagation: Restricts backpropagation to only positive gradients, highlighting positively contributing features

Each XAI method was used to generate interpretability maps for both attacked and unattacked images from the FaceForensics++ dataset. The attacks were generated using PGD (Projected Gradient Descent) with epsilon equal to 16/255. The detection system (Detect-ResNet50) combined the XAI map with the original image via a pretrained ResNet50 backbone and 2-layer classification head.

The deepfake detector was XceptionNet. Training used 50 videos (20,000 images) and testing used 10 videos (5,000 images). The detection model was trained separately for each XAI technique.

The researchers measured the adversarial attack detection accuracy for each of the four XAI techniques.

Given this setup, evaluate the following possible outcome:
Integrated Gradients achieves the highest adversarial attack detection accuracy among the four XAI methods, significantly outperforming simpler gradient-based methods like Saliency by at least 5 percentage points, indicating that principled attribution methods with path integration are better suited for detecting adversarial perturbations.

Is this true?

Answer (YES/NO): NO